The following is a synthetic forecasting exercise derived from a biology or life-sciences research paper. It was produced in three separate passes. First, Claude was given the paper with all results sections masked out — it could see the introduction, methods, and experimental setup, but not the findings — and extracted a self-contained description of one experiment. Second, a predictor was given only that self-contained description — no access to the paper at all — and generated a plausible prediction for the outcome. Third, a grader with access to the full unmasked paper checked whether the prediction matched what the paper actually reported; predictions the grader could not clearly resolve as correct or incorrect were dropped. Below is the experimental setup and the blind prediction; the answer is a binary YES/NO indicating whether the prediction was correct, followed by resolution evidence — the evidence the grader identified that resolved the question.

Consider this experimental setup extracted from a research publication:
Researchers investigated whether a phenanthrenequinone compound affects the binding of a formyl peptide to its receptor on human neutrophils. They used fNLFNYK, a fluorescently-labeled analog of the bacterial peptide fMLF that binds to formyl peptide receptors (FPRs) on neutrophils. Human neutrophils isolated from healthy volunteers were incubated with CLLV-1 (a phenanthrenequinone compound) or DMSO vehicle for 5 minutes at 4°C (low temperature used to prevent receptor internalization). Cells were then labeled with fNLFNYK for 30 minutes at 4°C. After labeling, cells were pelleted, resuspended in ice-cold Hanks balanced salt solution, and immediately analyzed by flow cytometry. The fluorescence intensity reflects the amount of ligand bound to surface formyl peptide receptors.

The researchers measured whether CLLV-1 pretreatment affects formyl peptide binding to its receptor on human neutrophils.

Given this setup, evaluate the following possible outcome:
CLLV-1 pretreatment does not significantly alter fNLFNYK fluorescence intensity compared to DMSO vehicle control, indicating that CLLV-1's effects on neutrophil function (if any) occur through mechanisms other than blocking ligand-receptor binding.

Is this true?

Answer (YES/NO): YES